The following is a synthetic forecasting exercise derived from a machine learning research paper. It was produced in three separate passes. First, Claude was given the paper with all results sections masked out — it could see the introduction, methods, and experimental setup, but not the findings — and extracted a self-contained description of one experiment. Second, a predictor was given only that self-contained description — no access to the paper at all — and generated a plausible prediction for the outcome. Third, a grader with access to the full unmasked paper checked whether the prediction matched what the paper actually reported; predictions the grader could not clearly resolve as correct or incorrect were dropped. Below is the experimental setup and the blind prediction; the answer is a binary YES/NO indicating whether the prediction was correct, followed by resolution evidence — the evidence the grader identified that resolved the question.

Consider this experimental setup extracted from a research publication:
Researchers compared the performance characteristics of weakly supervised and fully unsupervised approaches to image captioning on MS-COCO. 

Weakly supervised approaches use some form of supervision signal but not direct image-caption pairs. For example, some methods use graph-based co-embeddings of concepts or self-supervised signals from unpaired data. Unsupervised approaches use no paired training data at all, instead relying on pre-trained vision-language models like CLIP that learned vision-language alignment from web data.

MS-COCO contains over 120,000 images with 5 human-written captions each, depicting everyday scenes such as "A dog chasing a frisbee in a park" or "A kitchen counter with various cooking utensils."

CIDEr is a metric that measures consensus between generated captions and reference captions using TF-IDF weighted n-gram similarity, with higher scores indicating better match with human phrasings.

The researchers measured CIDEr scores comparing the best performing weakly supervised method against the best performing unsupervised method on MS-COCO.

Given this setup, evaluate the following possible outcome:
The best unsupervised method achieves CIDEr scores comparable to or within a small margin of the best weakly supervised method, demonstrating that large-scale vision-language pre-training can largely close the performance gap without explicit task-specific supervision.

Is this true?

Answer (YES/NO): NO